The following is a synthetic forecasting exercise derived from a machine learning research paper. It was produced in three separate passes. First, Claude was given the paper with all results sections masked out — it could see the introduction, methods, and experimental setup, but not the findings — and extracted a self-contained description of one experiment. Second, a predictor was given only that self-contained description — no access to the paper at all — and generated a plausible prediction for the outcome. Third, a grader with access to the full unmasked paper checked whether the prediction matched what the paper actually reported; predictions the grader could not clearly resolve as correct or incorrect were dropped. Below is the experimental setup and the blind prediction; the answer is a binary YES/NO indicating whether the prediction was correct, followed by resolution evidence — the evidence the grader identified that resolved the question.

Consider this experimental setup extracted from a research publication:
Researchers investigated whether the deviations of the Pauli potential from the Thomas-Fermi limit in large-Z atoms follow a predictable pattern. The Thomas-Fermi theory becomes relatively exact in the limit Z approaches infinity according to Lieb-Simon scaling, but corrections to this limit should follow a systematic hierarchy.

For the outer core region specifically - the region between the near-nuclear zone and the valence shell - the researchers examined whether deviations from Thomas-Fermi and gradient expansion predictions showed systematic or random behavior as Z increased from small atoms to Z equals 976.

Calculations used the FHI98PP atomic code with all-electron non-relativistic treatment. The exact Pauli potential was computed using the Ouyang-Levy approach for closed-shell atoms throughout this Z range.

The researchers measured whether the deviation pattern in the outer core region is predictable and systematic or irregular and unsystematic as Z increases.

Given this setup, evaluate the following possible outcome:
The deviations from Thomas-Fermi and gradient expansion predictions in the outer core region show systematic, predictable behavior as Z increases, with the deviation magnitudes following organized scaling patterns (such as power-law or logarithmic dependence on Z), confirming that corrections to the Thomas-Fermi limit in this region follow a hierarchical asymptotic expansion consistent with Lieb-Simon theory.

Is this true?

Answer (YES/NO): NO